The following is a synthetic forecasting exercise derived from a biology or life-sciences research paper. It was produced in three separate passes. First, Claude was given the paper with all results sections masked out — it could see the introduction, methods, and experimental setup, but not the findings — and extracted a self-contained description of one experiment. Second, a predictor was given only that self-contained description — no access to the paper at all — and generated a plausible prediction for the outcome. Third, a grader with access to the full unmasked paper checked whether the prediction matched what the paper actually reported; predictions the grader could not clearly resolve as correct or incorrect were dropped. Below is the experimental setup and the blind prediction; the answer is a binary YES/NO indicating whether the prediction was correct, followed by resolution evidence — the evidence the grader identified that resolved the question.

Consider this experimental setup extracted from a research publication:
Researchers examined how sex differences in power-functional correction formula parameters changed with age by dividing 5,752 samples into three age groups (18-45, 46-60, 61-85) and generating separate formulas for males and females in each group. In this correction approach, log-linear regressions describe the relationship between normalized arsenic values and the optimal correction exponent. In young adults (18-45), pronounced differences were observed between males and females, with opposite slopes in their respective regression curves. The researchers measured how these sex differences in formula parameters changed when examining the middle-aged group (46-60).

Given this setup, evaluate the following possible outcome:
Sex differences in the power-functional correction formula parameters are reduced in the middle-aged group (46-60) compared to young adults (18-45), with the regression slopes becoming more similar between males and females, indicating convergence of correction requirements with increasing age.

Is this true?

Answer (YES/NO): YES